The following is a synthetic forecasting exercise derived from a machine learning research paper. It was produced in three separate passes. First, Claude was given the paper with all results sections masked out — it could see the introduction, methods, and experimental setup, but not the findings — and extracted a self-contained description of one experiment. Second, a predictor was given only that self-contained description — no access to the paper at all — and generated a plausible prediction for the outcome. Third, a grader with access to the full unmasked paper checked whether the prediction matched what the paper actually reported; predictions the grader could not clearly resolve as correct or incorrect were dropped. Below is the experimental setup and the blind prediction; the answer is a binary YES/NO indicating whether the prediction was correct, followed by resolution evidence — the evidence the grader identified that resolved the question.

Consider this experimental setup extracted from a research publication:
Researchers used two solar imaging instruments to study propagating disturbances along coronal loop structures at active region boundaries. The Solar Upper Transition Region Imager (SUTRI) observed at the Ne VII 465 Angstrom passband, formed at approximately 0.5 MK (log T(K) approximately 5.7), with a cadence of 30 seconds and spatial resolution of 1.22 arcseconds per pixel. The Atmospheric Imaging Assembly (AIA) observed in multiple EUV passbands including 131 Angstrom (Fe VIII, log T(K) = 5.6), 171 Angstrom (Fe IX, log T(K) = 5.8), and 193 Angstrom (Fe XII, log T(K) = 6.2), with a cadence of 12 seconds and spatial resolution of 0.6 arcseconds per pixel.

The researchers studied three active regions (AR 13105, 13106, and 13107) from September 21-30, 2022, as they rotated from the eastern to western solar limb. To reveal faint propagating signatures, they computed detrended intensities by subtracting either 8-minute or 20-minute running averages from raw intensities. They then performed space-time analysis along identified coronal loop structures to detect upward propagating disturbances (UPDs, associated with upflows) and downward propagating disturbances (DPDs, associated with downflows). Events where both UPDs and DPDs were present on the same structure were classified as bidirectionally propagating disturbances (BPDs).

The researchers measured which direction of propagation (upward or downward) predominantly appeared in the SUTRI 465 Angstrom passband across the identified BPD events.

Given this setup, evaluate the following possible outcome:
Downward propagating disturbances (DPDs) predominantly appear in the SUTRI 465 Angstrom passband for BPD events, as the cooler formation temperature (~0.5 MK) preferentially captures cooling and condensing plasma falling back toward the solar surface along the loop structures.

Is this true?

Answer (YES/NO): YES